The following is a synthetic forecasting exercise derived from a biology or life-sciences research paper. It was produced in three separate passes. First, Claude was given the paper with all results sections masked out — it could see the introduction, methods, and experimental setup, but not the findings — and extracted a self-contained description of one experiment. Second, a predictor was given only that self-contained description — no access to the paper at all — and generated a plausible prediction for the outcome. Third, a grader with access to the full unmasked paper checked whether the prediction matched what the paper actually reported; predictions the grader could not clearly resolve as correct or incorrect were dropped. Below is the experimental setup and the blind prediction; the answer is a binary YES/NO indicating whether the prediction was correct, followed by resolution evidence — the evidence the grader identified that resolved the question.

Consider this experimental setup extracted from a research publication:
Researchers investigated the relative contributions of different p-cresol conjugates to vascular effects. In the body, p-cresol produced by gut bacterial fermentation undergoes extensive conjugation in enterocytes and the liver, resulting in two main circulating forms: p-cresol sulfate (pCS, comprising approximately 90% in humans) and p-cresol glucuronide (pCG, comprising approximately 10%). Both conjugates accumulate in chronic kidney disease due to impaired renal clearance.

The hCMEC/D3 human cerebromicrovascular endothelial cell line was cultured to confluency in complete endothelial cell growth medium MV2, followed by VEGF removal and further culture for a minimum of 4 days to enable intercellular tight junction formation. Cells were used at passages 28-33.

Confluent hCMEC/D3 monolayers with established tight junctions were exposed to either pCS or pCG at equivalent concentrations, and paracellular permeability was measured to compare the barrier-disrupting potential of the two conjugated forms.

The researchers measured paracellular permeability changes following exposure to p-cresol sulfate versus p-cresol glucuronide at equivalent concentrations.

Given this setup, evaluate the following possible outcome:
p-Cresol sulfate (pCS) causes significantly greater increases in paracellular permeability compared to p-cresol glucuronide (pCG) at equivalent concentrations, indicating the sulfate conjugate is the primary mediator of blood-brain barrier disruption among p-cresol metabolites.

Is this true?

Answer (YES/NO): NO